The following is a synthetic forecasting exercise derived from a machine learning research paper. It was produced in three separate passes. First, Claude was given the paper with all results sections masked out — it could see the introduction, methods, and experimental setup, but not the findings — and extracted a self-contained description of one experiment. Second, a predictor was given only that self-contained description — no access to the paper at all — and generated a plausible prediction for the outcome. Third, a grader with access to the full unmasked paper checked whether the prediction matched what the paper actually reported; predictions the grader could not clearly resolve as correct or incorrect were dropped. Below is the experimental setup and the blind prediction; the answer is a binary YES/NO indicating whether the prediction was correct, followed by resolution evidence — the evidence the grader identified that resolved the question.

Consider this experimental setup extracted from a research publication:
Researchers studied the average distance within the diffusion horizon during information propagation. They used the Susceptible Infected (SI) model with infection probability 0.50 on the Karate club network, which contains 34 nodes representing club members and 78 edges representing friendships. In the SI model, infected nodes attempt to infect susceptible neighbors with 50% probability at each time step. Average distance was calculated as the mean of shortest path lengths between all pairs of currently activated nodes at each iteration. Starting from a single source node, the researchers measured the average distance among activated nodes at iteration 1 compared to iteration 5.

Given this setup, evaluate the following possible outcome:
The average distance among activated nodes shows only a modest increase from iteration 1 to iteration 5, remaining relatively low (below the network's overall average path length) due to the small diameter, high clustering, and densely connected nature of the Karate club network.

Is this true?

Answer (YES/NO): NO